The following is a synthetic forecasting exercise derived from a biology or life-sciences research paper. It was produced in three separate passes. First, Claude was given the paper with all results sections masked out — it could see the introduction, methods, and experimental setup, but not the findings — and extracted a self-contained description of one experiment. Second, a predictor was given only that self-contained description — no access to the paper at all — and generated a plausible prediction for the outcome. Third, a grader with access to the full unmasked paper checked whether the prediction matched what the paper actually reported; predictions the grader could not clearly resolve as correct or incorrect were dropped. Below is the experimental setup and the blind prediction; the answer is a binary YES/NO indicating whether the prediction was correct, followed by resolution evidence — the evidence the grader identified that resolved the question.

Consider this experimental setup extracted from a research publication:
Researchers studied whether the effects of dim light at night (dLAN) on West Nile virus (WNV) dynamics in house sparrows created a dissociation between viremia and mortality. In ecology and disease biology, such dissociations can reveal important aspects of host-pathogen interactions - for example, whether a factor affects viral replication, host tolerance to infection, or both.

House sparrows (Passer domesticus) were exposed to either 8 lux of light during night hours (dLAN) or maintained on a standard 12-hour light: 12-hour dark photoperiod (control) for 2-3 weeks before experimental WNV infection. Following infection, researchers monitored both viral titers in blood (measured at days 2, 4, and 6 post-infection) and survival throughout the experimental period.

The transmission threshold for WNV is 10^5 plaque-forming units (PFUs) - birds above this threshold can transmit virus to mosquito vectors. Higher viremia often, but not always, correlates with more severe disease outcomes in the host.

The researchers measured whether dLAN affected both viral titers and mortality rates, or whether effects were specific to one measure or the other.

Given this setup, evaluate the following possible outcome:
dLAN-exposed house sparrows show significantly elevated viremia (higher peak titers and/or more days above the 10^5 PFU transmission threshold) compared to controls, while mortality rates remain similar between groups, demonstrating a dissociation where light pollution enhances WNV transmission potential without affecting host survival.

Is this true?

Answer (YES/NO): YES